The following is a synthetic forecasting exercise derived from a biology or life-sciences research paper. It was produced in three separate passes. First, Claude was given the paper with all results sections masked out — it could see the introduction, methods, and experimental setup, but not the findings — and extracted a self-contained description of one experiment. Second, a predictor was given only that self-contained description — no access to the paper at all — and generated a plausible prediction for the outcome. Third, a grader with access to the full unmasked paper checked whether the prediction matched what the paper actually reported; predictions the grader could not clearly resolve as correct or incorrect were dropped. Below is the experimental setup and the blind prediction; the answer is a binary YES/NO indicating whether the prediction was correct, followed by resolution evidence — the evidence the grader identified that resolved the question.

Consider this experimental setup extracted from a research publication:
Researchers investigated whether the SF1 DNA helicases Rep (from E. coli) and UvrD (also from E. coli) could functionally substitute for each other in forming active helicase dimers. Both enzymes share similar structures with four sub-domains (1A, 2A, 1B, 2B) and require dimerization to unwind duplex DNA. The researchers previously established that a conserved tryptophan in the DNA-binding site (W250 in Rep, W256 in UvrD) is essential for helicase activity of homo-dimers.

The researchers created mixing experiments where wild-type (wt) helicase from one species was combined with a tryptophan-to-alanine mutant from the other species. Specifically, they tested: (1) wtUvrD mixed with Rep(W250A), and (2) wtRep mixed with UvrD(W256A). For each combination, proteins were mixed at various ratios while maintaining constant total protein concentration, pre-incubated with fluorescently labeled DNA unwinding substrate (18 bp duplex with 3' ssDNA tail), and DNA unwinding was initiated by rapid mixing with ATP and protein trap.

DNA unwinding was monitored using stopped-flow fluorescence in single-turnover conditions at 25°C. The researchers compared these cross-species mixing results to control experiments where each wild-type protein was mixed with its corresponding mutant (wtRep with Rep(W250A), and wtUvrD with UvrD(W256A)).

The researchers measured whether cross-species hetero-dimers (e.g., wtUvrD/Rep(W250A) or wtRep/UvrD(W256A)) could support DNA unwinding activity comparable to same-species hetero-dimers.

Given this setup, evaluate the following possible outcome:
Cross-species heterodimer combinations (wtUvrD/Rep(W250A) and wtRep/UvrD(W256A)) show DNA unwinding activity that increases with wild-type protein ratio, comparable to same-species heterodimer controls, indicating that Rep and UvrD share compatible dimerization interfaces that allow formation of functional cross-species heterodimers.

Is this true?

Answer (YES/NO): NO